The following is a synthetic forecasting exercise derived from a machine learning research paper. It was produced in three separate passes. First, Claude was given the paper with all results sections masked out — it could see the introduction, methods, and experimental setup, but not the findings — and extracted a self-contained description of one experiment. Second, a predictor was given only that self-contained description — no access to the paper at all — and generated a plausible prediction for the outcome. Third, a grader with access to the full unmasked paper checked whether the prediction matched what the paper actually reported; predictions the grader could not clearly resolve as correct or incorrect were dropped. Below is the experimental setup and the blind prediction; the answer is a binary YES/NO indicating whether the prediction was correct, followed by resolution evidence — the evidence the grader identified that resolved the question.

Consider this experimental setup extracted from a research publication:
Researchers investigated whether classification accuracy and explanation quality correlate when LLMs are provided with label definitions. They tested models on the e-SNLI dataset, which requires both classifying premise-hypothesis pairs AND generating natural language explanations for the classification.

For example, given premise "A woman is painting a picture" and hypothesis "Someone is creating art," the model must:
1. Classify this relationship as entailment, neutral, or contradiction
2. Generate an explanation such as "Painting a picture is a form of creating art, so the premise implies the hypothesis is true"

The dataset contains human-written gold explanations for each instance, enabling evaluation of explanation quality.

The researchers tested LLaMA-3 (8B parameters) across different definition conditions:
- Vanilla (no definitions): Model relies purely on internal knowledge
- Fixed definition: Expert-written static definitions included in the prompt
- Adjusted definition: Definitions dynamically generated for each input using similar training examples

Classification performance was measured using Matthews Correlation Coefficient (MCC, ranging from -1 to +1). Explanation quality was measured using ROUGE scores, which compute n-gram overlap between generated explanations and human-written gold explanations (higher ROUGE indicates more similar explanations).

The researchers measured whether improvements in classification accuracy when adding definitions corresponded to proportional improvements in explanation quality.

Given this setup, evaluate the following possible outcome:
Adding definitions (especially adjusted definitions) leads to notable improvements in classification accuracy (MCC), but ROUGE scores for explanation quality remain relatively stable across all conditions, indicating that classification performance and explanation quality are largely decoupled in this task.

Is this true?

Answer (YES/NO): NO